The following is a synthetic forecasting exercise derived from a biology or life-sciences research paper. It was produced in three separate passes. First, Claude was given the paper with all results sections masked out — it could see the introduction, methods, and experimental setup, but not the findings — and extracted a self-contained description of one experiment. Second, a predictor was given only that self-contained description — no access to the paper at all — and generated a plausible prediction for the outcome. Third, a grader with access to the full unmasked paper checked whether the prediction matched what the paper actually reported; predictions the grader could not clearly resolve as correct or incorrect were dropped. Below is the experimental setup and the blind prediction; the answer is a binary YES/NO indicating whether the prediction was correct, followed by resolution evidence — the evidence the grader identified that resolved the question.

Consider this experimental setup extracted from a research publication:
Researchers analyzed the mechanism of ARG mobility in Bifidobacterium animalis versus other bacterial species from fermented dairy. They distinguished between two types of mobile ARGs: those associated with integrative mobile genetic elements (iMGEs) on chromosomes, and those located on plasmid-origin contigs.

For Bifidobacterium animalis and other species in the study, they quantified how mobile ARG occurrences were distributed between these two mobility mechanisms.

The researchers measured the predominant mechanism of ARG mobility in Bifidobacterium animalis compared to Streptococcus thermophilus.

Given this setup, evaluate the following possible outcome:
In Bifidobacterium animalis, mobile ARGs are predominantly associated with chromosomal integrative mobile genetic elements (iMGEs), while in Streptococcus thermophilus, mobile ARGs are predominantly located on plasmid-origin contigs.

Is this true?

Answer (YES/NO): YES